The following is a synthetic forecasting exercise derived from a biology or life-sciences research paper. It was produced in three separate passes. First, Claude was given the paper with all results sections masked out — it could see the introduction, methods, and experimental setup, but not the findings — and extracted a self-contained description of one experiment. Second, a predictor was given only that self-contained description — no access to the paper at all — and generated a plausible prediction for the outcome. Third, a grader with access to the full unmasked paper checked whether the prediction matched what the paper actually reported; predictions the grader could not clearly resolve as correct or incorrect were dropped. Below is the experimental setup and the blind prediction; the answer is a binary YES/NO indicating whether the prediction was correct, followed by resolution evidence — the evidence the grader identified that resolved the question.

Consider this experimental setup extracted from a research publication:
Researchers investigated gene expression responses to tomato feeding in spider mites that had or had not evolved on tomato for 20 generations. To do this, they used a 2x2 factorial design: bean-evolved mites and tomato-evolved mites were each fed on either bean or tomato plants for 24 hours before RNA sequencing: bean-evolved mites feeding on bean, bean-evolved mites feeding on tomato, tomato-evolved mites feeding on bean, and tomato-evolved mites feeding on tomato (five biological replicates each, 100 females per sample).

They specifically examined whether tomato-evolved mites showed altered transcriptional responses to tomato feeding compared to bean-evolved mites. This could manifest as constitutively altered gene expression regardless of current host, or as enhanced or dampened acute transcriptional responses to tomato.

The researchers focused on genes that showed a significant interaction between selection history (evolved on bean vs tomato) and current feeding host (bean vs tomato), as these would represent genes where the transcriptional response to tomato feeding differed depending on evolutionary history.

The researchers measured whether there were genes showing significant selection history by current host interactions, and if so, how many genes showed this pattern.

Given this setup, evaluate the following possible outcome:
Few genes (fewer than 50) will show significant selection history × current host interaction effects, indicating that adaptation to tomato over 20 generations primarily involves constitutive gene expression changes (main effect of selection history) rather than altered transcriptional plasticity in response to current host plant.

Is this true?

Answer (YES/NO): YES